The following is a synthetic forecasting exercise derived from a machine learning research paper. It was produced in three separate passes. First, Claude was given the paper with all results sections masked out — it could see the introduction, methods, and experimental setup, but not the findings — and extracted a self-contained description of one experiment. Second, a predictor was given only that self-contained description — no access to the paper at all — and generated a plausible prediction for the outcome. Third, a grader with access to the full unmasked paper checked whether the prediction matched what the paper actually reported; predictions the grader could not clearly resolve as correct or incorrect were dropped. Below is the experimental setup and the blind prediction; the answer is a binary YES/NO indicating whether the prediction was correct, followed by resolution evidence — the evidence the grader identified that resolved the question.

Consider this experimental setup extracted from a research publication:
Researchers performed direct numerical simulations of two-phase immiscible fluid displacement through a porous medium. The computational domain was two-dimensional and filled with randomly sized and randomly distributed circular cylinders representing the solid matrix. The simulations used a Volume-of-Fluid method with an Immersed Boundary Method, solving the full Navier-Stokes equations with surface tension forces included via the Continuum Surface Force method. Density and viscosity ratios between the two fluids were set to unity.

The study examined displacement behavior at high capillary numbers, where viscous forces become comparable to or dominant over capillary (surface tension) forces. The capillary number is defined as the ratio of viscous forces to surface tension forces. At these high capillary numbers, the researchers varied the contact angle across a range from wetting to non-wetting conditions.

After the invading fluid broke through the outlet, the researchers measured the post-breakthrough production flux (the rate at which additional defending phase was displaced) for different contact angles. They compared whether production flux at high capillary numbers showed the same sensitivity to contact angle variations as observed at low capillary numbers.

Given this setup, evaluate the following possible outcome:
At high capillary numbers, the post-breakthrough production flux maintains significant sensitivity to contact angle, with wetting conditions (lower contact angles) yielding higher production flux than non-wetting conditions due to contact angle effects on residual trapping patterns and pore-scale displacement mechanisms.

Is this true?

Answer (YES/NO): NO